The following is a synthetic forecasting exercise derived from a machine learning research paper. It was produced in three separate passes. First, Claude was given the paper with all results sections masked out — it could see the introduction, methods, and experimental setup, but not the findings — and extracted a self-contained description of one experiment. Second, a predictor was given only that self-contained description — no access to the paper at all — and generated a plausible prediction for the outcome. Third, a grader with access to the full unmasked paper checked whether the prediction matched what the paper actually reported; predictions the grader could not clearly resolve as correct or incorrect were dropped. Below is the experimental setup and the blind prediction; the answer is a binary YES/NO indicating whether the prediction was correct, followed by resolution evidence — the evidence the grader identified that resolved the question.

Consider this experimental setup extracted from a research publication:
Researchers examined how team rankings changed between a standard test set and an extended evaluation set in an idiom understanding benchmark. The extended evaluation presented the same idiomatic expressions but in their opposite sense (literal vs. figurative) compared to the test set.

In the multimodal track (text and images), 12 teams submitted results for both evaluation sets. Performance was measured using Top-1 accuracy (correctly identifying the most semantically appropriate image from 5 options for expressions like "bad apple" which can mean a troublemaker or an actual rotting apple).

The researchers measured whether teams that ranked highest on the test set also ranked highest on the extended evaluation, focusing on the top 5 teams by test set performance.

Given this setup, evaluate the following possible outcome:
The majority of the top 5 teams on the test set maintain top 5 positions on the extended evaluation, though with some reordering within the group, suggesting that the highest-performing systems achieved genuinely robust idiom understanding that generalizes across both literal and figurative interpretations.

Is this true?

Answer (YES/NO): YES